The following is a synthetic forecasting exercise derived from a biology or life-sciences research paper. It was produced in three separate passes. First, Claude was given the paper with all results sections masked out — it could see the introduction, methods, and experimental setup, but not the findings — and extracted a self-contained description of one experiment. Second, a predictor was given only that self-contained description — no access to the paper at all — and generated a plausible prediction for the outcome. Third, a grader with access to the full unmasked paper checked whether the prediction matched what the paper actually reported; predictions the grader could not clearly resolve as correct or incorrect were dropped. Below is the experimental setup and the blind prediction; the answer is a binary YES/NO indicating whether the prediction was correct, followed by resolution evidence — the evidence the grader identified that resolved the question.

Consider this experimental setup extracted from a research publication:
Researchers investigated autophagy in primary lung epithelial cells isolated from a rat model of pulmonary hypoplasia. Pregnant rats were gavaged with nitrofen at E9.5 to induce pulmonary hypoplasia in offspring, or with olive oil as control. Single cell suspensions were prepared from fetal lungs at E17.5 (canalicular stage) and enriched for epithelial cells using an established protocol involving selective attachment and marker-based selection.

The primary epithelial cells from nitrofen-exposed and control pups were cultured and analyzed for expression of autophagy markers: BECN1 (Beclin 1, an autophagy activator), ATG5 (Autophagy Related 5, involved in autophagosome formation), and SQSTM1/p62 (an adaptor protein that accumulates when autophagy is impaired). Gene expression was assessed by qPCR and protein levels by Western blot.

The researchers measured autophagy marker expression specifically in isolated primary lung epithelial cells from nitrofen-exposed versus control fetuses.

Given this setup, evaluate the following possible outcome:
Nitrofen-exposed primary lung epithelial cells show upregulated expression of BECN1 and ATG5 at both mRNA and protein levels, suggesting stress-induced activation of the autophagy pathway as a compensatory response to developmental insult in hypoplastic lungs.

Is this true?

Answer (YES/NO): NO